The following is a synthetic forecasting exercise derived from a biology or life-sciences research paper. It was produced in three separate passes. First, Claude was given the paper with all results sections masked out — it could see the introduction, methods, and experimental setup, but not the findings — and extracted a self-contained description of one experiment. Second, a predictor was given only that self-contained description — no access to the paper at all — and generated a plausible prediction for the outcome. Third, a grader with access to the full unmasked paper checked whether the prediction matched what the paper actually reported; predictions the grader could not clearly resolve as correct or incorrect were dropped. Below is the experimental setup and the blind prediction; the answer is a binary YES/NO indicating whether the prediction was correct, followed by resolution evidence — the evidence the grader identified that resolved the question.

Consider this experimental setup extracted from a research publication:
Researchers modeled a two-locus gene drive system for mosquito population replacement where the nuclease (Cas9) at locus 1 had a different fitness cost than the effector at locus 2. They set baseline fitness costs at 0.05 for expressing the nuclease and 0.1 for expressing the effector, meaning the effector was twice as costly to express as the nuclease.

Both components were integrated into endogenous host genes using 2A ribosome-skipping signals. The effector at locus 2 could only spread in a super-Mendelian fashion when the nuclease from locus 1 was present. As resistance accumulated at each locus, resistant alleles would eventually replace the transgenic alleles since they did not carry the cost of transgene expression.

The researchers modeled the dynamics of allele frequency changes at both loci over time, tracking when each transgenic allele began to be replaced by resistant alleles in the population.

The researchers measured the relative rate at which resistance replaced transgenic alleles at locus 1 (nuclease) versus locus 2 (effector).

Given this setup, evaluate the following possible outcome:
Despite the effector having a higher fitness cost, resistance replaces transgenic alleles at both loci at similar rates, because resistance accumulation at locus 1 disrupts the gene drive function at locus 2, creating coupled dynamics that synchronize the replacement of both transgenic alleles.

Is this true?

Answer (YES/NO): NO